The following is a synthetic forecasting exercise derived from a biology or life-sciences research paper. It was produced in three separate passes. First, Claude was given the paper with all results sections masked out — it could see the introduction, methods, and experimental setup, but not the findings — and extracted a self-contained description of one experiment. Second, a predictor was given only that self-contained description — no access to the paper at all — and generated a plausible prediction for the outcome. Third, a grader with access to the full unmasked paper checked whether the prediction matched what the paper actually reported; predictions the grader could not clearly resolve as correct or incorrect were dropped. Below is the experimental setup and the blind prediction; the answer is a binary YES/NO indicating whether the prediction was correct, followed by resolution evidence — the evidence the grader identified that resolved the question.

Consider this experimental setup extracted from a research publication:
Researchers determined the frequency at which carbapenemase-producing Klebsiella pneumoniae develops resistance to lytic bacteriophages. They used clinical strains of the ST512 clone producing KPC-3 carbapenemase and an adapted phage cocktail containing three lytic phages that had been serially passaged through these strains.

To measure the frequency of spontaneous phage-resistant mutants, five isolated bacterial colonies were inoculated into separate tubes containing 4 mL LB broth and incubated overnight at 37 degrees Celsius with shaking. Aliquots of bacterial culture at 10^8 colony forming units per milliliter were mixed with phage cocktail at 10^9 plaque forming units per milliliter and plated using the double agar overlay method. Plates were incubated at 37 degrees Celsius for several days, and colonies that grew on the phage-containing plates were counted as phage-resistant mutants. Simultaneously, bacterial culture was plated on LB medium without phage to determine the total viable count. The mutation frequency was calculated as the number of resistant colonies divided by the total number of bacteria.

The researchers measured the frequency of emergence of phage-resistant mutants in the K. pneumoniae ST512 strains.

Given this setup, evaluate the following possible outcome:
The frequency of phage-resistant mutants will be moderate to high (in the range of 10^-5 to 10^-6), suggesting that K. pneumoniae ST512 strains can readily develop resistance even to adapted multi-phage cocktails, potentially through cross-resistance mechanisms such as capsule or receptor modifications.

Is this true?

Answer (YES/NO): NO